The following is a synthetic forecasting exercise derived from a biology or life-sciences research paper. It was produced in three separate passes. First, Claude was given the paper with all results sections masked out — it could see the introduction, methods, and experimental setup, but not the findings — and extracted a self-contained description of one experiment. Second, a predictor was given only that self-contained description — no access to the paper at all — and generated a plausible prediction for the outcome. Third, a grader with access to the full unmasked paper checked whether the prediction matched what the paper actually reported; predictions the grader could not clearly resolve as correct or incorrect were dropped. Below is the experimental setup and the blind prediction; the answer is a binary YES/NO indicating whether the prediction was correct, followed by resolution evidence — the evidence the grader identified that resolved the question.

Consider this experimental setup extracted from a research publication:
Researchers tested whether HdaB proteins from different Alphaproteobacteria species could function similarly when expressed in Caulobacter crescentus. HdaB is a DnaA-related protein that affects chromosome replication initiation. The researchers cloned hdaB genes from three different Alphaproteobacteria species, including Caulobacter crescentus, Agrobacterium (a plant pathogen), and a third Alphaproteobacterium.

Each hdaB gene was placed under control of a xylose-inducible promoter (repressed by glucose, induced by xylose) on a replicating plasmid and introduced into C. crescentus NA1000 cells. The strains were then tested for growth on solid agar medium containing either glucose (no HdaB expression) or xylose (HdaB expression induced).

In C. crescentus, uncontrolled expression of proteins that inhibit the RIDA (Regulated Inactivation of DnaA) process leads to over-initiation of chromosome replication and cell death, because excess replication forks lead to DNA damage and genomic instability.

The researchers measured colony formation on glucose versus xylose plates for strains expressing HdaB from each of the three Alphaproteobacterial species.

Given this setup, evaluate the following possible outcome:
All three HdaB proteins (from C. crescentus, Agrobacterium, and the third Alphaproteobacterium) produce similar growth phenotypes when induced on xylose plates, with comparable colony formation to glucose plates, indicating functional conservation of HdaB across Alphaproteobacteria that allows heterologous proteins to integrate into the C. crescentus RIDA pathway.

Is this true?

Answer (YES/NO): NO